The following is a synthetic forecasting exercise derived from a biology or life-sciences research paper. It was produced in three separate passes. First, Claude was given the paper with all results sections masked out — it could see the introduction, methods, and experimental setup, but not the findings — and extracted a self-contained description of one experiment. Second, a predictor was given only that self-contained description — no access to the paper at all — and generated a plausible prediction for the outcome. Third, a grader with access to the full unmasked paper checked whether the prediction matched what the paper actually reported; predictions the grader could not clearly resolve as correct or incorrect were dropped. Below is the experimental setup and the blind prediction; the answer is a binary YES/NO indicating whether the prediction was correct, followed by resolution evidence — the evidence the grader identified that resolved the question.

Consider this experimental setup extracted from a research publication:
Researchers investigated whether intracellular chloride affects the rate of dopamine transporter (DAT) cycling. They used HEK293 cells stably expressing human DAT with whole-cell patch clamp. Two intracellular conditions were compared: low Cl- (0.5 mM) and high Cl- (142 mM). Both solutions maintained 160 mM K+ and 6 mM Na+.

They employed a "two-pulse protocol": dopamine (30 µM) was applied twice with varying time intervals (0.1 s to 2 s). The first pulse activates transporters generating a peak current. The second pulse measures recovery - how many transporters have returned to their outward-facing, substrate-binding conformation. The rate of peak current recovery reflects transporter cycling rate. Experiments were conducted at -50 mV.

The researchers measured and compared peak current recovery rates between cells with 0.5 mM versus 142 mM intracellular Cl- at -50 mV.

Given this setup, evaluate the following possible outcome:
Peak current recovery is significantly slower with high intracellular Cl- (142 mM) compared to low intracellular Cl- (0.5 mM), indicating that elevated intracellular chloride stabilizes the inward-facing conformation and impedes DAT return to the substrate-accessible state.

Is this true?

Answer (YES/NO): NO